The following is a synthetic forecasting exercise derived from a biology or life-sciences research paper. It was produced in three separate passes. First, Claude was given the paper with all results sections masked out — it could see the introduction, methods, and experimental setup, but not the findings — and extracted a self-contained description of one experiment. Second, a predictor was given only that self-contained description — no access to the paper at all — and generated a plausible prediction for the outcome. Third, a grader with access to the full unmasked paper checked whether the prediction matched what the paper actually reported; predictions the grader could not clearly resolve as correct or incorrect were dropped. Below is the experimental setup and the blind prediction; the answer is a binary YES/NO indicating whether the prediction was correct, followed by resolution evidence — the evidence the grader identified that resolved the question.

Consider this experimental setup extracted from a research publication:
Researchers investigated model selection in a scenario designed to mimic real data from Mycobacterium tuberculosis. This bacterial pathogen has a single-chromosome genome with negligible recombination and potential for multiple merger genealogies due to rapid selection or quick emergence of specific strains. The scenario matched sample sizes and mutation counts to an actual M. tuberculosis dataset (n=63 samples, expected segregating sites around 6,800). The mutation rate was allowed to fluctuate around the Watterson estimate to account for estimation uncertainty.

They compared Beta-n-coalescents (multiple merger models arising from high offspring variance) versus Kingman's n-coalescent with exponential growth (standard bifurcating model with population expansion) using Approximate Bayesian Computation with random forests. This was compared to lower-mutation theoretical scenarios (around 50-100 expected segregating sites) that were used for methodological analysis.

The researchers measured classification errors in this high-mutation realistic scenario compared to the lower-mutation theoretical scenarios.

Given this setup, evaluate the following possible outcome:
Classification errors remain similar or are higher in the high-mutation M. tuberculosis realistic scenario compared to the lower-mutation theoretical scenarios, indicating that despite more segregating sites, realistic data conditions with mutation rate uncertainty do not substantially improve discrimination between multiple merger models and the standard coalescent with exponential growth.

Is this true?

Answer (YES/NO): NO